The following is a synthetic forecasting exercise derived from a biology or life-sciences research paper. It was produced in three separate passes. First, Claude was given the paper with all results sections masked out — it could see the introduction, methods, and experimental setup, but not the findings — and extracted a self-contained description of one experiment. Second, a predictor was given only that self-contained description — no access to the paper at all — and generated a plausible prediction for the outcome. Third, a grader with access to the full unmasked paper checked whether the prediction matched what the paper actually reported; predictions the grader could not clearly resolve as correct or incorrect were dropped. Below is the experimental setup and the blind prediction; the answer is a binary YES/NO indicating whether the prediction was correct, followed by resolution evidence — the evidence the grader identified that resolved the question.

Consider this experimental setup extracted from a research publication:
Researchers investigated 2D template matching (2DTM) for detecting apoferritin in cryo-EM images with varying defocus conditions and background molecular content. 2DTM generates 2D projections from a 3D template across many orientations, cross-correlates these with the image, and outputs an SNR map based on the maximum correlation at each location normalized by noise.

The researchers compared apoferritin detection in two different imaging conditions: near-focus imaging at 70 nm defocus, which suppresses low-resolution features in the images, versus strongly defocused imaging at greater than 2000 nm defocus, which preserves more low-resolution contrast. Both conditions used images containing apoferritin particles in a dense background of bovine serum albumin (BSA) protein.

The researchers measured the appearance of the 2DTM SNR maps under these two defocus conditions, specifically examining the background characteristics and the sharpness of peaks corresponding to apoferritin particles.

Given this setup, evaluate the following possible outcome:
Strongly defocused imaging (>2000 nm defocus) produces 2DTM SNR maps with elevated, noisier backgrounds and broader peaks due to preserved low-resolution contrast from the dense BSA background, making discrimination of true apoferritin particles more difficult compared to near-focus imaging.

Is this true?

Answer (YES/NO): NO